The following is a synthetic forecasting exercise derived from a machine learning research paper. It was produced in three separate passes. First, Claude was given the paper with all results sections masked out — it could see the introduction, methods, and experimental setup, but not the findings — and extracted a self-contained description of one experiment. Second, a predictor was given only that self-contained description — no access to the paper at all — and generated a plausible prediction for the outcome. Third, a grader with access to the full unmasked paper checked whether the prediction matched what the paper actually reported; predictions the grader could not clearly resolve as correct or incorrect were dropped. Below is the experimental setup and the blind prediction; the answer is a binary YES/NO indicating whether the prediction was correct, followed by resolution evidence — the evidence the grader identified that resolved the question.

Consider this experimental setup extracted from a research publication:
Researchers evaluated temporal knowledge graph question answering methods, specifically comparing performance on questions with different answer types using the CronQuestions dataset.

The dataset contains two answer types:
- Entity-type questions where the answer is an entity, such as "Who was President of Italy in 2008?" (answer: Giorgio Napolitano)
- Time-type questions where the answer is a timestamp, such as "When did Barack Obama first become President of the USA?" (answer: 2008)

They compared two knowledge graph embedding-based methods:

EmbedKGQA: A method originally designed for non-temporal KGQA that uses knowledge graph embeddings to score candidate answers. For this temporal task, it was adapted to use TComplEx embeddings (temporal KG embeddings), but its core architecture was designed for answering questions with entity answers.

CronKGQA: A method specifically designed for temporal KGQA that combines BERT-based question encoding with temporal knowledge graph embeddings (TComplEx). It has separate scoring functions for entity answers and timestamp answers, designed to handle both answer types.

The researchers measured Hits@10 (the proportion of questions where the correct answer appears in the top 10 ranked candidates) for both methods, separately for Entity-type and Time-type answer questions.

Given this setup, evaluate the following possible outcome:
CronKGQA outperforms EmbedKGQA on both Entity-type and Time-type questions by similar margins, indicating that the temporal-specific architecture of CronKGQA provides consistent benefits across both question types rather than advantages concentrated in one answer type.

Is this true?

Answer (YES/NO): NO